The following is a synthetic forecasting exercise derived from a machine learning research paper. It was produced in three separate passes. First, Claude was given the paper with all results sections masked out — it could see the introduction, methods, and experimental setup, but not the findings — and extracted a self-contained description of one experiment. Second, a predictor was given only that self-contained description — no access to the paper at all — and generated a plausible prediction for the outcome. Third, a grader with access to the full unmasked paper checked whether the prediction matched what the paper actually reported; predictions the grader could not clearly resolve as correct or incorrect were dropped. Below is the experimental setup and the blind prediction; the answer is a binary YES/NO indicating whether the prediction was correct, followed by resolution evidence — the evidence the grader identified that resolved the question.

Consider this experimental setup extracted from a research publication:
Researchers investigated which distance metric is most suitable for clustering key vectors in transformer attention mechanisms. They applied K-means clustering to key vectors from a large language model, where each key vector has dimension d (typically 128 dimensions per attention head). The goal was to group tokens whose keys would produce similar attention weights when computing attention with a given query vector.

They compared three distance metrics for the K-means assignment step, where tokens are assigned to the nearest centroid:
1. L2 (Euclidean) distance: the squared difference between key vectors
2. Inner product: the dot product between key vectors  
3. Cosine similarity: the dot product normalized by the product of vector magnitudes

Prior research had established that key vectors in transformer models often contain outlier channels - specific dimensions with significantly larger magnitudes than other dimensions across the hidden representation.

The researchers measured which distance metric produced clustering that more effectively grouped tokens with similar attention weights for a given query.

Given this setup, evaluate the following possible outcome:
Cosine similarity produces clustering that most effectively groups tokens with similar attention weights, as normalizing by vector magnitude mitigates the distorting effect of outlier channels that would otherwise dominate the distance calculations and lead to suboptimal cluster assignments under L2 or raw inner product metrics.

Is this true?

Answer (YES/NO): YES